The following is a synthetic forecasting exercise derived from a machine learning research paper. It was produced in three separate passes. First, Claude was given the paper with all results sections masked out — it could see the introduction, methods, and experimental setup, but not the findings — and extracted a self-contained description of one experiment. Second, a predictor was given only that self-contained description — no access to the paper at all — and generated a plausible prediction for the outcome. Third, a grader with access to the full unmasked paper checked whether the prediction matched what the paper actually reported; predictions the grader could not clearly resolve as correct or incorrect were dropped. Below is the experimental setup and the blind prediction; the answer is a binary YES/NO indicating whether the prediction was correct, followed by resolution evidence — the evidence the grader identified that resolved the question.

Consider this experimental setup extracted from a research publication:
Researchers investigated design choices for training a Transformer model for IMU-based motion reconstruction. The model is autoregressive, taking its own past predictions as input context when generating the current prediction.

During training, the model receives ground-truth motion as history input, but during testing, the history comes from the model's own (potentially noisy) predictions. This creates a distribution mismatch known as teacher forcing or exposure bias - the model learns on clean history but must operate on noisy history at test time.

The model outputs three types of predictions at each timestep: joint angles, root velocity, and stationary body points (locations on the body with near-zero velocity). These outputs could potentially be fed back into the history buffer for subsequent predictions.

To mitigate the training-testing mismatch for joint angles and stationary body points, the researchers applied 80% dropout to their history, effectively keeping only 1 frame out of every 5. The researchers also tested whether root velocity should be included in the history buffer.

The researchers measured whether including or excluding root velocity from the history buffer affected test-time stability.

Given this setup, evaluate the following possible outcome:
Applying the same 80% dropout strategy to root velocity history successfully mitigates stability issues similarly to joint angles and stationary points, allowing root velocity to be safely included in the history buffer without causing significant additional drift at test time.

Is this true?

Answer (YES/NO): NO